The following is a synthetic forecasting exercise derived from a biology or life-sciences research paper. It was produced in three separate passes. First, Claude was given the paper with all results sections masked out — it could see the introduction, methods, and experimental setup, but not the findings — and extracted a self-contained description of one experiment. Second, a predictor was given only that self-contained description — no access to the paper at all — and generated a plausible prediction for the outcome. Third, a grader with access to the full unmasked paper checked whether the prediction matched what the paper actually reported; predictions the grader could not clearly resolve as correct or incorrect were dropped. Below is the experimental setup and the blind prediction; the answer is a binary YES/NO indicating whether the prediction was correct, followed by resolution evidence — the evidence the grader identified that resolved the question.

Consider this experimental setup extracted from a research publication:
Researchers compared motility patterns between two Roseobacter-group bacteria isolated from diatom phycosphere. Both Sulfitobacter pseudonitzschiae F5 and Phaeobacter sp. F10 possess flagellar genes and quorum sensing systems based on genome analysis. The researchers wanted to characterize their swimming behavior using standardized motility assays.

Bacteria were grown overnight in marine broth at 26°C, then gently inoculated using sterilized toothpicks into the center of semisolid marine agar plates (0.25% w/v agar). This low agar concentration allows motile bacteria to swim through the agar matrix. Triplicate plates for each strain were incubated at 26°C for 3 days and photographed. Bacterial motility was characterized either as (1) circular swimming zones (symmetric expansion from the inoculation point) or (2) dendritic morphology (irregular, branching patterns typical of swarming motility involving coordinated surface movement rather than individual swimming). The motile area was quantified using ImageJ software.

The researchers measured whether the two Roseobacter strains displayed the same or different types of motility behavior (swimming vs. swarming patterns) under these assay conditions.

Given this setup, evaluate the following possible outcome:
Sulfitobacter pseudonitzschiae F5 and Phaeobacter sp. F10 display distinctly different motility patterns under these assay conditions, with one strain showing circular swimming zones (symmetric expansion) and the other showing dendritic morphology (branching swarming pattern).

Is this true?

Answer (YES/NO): YES